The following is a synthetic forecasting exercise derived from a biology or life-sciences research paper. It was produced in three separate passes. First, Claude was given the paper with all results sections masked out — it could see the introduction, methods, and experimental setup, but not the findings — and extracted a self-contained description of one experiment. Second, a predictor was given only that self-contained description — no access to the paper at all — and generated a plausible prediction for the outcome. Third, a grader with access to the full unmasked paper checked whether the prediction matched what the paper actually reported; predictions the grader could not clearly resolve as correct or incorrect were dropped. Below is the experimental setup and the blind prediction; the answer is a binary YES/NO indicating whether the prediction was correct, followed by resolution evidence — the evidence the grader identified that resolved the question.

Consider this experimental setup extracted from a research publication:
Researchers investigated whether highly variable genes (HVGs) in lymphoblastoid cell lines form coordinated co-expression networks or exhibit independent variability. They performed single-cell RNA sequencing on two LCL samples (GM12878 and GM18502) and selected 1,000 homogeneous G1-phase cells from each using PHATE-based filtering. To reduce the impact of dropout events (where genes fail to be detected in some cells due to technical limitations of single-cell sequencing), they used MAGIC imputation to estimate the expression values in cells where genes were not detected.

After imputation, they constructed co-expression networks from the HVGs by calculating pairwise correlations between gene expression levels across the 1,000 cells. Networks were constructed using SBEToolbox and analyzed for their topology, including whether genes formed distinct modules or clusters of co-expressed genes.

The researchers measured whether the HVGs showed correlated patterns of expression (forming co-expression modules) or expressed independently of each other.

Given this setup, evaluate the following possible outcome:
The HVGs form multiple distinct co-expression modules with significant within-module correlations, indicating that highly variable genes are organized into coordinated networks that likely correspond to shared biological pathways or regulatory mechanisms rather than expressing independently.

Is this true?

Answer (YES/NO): YES